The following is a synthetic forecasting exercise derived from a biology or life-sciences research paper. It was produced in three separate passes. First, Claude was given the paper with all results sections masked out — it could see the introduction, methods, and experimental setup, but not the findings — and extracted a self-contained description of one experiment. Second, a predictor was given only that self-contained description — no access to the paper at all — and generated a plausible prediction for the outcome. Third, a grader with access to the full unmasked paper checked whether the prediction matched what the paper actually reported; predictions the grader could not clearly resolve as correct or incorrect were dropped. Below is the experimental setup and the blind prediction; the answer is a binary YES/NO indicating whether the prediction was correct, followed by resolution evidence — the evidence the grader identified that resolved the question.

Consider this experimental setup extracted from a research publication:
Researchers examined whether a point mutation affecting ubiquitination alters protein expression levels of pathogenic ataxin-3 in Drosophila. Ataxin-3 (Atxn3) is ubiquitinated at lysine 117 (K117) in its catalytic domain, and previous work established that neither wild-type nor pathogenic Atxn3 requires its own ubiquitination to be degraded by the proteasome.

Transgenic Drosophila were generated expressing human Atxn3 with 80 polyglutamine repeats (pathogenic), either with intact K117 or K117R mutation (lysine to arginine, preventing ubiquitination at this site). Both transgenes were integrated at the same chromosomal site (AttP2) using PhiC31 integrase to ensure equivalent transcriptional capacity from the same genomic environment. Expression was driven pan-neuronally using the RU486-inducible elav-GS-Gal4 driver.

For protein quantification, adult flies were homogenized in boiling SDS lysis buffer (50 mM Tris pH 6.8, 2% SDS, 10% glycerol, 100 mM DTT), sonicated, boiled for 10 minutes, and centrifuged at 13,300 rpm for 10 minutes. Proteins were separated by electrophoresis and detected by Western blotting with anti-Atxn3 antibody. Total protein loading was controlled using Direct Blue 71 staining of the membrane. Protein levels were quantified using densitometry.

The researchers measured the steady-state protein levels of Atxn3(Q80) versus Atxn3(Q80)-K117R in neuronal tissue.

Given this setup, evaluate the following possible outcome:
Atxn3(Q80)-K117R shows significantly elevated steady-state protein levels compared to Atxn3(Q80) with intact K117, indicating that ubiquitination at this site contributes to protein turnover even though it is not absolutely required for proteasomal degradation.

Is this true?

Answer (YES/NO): NO